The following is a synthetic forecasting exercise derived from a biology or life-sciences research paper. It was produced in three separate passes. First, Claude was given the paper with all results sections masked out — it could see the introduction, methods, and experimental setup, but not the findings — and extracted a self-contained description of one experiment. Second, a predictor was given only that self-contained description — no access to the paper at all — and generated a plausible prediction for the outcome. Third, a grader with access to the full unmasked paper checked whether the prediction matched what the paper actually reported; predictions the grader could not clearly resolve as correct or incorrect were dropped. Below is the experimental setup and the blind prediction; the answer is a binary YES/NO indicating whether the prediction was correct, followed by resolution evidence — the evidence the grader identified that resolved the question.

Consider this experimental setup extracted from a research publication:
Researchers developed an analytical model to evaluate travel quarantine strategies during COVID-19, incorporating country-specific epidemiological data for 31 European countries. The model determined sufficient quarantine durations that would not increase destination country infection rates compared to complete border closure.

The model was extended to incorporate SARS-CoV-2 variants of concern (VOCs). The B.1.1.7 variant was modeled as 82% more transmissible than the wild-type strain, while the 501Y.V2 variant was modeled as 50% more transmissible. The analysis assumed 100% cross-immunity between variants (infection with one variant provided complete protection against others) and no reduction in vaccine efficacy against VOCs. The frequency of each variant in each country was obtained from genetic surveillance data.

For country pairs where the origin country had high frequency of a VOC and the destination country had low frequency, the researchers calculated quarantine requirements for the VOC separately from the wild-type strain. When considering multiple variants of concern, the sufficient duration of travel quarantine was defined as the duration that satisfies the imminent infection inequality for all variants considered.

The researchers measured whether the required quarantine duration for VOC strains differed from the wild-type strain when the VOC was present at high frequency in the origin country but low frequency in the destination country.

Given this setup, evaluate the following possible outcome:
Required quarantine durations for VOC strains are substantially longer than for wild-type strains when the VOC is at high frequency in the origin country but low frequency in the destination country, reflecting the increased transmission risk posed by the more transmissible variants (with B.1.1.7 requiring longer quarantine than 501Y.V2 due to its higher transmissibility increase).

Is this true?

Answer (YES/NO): NO